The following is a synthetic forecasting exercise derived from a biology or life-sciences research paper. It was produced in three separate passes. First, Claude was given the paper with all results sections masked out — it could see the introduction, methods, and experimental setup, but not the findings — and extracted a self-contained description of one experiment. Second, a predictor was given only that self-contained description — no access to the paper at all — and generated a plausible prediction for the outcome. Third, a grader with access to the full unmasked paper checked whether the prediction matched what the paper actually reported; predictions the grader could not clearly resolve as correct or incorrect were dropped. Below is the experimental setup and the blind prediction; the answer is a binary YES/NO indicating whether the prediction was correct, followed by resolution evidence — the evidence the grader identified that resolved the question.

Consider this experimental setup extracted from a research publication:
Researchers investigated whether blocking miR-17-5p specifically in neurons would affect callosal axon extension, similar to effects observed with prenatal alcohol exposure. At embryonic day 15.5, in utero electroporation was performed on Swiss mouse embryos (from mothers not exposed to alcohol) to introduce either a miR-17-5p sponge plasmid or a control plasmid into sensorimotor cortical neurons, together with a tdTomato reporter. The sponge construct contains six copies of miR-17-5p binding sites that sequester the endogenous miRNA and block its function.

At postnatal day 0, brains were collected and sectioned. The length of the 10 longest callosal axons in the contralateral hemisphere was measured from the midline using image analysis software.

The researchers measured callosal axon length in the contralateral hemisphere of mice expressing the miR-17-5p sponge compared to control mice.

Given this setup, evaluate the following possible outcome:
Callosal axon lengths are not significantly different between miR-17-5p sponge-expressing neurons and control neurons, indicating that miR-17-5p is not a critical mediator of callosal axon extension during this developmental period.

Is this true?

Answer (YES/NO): YES